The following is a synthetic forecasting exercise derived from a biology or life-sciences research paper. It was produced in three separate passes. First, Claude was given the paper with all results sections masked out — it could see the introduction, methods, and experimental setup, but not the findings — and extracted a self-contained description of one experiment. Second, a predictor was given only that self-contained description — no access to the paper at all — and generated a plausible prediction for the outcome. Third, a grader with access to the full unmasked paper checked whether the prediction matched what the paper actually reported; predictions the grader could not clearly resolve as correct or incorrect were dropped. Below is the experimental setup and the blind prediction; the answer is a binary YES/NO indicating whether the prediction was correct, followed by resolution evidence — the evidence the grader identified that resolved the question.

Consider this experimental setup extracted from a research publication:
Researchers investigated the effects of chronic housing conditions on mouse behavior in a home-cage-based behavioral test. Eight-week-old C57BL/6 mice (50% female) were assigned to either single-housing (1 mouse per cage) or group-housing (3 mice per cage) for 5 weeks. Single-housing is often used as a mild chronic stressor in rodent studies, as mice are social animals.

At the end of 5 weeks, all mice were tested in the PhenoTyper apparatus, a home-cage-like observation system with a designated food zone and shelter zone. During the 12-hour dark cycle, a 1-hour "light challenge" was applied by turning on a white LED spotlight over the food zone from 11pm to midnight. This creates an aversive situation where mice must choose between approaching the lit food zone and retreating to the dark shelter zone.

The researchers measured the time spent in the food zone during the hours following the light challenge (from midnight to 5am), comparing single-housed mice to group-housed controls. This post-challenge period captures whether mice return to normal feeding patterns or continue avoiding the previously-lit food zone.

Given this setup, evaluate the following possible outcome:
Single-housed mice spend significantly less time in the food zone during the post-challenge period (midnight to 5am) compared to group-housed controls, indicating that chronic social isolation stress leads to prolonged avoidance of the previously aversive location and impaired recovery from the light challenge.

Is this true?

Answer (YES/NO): NO